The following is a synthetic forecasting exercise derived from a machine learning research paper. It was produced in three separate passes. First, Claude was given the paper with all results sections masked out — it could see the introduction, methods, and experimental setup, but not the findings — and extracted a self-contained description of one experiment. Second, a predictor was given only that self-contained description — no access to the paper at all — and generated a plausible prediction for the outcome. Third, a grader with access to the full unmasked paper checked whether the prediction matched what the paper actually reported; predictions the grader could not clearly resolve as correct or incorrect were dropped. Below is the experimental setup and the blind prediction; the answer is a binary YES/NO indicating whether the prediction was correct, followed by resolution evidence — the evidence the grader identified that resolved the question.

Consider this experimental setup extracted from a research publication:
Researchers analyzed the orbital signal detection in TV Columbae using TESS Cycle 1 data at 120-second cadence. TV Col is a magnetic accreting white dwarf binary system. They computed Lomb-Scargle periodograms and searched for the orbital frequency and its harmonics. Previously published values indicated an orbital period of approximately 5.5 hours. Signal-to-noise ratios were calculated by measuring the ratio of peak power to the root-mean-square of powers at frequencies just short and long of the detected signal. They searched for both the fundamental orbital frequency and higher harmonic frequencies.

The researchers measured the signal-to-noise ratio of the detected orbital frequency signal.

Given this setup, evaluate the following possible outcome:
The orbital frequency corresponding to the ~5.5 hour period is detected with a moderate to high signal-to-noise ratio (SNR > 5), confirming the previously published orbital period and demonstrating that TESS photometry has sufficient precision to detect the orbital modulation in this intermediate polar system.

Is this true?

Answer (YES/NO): YES